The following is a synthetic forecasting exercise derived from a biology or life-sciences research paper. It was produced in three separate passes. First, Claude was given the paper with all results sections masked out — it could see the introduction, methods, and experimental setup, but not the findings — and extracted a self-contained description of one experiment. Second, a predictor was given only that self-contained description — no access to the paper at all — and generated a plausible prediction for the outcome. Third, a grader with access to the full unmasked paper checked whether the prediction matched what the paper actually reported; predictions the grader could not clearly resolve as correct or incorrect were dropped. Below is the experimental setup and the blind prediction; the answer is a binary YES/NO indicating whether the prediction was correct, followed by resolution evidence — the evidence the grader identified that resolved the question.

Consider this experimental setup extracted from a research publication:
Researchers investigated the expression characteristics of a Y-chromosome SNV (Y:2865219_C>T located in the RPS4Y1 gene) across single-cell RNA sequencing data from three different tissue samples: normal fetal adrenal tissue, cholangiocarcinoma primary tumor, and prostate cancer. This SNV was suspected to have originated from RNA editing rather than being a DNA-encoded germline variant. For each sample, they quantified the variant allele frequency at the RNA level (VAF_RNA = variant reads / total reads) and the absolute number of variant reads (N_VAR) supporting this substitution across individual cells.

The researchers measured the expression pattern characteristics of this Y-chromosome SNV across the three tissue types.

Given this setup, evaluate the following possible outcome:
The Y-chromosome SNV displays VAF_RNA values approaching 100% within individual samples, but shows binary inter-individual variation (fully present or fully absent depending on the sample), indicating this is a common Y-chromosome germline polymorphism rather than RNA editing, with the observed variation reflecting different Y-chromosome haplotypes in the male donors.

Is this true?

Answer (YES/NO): NO